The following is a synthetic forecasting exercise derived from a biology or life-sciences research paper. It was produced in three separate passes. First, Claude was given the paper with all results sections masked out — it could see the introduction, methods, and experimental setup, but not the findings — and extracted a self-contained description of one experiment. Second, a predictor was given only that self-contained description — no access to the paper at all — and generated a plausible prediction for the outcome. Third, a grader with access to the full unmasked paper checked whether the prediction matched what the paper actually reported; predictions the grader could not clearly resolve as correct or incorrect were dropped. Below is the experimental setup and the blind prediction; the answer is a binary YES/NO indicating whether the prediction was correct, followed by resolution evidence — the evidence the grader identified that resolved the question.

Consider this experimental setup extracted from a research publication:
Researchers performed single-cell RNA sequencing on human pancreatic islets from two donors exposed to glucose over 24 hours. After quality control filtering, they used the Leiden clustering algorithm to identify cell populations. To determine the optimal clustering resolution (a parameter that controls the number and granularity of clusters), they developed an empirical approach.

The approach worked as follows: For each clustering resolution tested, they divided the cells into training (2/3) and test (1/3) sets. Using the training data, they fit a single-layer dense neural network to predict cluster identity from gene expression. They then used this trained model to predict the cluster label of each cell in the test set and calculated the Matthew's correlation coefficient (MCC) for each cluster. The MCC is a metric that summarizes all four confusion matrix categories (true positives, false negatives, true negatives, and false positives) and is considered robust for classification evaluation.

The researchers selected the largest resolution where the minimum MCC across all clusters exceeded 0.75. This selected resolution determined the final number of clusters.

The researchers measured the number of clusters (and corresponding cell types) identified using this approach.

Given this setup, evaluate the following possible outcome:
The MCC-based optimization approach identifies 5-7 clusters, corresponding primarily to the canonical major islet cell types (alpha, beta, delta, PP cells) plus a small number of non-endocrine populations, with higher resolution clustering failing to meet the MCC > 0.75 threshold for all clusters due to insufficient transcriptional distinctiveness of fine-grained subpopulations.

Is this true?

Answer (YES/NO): NO